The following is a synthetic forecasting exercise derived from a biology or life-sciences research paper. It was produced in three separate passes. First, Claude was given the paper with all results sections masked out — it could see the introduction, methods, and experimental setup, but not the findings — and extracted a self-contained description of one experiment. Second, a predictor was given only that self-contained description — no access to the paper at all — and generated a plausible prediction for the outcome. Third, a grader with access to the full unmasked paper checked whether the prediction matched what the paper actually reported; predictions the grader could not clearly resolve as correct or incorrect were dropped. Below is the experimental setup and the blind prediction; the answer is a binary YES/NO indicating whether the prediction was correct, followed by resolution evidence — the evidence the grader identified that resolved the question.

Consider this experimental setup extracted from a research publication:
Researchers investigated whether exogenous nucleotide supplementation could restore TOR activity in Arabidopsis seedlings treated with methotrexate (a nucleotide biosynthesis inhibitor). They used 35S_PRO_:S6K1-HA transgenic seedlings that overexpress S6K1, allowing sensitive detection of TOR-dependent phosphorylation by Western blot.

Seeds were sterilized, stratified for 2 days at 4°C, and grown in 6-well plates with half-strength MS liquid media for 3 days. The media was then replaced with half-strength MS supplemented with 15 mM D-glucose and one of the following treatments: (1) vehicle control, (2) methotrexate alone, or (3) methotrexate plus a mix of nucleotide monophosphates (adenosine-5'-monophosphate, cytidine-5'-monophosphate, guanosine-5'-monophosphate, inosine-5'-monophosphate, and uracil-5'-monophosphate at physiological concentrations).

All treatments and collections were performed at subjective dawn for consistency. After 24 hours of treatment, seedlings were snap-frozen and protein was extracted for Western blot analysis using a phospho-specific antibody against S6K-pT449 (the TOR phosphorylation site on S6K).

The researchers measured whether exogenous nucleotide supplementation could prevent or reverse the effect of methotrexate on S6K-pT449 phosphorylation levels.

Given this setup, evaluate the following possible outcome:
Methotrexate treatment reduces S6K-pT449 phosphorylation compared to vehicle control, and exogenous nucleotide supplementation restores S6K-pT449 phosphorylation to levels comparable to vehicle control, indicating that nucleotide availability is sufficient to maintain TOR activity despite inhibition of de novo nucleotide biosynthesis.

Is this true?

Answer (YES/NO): YES